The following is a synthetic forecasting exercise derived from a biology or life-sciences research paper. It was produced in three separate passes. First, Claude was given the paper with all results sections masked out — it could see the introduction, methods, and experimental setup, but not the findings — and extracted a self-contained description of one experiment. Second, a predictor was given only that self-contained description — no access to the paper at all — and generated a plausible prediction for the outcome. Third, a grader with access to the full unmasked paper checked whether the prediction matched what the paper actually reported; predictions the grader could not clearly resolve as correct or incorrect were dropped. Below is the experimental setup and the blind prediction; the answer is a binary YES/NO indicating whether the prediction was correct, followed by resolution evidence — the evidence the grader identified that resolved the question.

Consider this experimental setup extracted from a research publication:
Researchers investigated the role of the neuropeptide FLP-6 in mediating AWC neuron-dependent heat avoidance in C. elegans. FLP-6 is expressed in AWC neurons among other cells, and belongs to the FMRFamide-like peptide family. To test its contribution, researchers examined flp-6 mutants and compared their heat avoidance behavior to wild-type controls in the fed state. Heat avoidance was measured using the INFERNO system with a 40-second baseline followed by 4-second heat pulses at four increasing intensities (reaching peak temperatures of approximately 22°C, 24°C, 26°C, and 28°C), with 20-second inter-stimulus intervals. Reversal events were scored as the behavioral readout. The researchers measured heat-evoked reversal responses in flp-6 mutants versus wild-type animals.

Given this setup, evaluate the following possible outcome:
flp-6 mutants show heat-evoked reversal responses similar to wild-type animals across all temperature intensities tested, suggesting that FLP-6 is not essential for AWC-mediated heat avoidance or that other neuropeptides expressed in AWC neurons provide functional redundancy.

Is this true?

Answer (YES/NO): NO